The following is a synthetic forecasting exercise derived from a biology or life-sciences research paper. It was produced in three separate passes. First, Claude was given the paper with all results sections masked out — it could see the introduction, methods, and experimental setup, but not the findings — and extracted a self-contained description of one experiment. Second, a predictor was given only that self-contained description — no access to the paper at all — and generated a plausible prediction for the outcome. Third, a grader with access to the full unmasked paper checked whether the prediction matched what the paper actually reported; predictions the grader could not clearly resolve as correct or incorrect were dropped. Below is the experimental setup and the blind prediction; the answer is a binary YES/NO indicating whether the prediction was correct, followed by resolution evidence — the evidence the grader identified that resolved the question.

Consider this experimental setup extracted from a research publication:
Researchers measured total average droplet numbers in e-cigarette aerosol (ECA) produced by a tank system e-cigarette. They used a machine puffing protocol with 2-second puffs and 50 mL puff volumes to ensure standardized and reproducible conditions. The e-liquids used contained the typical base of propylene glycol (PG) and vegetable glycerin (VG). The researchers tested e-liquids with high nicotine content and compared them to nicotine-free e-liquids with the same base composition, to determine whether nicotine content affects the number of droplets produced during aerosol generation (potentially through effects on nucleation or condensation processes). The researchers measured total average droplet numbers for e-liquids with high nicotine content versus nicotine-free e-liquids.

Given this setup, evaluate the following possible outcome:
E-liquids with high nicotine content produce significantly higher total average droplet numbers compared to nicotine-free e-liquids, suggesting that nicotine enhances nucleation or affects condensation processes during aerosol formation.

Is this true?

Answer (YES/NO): YES